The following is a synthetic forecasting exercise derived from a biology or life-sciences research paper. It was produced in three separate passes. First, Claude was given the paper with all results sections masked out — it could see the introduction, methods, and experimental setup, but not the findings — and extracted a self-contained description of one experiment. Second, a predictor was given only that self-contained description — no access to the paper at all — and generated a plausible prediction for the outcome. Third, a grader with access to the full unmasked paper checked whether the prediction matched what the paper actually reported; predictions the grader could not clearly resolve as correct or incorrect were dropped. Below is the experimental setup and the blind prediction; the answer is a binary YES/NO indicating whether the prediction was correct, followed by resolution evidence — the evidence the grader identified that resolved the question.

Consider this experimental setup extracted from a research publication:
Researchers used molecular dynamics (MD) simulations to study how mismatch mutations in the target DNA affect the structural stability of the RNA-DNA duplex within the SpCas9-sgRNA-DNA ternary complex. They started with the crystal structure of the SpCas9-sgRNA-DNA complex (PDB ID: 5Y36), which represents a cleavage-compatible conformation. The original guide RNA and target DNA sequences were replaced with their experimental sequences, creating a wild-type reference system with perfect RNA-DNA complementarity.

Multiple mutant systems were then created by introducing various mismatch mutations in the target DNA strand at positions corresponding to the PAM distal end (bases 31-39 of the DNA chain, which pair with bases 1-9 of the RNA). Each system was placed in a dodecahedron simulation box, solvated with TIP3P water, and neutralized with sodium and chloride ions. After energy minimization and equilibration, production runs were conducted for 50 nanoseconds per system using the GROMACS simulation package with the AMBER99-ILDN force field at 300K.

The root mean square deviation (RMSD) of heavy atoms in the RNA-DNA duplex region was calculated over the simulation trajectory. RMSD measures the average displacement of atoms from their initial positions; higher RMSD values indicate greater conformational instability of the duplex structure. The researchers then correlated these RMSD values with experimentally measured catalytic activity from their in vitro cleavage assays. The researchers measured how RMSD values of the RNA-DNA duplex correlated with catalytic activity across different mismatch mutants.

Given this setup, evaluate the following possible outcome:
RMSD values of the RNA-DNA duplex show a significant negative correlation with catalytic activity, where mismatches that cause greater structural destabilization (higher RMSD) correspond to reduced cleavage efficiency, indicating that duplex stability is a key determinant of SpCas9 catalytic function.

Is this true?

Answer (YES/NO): YES